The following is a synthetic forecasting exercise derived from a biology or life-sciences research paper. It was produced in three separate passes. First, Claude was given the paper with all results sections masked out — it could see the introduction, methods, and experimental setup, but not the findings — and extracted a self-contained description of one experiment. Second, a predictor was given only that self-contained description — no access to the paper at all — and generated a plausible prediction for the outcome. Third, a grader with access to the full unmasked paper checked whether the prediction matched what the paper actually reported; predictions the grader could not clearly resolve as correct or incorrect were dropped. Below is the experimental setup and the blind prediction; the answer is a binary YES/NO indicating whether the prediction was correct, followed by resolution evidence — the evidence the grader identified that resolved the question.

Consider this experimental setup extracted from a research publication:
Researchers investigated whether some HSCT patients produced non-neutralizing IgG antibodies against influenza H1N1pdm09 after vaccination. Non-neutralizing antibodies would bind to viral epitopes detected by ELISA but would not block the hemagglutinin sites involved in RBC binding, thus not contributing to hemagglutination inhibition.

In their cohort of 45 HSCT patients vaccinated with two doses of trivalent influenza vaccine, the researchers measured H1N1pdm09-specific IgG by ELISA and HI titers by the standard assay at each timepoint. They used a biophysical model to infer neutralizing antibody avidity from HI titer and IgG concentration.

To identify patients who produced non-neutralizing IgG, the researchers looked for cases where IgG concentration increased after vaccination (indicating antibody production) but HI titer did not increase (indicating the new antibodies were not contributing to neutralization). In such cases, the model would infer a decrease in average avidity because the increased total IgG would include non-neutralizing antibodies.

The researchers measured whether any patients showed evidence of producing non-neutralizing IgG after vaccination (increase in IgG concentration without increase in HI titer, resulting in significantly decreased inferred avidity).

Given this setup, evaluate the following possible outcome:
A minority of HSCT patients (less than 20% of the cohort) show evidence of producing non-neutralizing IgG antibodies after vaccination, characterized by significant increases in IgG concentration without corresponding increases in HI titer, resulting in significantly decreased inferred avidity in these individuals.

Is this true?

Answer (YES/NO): YES